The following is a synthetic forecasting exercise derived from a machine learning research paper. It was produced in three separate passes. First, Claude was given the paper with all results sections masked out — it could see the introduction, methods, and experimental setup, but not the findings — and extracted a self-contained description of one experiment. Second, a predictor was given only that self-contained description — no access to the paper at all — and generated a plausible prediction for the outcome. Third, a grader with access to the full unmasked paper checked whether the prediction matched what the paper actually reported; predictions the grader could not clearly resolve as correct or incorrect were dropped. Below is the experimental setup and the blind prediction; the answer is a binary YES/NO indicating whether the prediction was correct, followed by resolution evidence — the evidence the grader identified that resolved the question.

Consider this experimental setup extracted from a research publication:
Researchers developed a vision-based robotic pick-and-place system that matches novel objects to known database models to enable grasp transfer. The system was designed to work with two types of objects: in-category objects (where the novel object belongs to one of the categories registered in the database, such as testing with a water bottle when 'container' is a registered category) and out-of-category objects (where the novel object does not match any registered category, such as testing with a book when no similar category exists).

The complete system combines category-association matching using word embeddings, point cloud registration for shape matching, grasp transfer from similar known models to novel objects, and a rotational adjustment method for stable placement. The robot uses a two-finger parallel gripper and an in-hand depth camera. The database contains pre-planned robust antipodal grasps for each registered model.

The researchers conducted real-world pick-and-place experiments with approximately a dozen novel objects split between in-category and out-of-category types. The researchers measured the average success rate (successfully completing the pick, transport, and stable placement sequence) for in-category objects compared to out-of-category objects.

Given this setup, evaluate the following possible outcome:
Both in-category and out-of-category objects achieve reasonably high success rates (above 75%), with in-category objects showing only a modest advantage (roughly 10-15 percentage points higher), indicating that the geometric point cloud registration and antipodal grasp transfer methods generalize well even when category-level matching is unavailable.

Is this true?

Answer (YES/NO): YES